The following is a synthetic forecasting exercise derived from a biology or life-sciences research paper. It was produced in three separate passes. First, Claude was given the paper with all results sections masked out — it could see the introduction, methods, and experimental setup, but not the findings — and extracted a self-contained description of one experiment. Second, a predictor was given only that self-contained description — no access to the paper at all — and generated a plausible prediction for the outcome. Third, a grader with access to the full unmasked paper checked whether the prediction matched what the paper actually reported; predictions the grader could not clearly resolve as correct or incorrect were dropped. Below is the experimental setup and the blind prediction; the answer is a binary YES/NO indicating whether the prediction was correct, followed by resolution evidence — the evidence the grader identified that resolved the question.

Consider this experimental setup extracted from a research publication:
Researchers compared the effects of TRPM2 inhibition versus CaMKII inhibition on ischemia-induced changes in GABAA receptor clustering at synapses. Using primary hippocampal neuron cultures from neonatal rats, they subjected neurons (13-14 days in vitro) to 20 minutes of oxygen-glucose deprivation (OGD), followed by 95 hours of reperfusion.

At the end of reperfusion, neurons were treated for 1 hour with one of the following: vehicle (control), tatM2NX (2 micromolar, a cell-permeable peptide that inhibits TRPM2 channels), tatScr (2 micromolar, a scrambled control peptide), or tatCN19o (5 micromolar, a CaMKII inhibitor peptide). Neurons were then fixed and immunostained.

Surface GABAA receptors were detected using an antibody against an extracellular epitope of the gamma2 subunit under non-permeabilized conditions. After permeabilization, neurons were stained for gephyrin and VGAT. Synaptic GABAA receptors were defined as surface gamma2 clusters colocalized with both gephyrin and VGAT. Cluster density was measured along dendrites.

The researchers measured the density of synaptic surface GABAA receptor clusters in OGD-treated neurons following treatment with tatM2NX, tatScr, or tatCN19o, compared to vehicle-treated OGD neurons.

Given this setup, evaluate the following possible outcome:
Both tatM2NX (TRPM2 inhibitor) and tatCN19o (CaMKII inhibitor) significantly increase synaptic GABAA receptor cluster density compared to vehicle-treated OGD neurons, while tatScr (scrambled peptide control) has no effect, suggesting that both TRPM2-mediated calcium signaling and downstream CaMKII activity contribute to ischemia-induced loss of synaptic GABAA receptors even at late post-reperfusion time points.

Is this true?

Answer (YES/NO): NO